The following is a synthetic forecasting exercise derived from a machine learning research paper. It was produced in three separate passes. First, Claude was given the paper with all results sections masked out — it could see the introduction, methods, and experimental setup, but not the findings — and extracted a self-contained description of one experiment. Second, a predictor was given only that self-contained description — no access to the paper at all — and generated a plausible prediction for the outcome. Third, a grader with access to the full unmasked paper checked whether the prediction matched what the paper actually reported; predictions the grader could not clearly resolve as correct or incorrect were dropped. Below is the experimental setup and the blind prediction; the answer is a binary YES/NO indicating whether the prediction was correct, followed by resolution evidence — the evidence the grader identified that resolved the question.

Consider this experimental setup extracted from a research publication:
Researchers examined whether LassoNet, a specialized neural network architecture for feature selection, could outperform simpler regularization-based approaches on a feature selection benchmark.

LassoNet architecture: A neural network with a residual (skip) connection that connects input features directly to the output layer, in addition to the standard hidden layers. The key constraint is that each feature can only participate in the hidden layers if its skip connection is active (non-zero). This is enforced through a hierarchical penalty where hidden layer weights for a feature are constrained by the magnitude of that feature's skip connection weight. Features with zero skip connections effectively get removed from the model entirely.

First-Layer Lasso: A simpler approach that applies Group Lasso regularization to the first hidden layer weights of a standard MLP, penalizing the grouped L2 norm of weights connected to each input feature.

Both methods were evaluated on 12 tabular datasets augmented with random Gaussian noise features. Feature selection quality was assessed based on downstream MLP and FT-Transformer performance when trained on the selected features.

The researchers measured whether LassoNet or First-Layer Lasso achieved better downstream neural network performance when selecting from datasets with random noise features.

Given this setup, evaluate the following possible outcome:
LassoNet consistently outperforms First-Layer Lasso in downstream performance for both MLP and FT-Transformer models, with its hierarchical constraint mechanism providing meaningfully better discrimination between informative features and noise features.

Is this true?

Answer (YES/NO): NO